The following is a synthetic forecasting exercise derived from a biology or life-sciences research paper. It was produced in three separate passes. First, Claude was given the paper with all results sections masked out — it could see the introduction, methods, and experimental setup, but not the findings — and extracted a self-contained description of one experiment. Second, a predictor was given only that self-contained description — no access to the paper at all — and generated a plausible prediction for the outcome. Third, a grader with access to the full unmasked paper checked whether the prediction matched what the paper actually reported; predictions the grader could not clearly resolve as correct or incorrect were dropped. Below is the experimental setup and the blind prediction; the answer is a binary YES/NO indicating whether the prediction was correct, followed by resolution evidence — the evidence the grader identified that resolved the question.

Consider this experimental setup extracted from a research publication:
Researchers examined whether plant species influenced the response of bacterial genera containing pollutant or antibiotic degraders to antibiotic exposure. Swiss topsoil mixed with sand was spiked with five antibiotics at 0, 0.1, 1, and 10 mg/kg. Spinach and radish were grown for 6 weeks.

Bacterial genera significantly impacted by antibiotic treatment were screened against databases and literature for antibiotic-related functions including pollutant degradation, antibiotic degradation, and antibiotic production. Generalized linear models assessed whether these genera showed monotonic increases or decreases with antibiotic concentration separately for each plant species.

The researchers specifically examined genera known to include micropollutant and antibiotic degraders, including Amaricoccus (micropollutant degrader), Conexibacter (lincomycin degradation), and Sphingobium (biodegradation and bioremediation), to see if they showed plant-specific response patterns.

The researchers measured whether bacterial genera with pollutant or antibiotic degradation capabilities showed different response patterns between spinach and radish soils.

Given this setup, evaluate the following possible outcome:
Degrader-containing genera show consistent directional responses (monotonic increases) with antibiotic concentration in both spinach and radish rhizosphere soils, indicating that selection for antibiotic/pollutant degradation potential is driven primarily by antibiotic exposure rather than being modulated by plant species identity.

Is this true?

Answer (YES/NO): NO